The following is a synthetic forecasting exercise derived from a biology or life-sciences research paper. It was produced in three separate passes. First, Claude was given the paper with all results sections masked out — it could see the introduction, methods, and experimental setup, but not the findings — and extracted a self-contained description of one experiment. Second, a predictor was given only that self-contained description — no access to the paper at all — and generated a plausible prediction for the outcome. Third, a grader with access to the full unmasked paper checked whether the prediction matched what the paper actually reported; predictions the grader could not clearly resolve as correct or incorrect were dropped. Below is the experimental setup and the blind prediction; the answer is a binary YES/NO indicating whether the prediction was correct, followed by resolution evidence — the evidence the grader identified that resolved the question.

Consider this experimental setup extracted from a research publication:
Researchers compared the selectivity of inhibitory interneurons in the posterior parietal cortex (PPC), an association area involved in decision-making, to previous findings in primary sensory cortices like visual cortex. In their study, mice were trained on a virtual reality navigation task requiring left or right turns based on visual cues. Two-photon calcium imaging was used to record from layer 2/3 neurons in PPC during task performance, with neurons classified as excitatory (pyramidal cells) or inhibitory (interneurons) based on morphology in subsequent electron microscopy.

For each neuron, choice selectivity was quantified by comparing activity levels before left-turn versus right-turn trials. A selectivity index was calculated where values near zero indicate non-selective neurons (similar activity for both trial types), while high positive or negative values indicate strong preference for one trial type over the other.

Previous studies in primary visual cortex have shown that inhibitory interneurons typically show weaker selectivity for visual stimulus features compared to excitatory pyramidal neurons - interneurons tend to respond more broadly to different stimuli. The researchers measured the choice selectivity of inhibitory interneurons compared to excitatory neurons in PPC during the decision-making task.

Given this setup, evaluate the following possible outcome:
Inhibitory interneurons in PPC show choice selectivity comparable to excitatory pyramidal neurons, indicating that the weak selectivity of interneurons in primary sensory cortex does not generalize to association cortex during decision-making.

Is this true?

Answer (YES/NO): YES